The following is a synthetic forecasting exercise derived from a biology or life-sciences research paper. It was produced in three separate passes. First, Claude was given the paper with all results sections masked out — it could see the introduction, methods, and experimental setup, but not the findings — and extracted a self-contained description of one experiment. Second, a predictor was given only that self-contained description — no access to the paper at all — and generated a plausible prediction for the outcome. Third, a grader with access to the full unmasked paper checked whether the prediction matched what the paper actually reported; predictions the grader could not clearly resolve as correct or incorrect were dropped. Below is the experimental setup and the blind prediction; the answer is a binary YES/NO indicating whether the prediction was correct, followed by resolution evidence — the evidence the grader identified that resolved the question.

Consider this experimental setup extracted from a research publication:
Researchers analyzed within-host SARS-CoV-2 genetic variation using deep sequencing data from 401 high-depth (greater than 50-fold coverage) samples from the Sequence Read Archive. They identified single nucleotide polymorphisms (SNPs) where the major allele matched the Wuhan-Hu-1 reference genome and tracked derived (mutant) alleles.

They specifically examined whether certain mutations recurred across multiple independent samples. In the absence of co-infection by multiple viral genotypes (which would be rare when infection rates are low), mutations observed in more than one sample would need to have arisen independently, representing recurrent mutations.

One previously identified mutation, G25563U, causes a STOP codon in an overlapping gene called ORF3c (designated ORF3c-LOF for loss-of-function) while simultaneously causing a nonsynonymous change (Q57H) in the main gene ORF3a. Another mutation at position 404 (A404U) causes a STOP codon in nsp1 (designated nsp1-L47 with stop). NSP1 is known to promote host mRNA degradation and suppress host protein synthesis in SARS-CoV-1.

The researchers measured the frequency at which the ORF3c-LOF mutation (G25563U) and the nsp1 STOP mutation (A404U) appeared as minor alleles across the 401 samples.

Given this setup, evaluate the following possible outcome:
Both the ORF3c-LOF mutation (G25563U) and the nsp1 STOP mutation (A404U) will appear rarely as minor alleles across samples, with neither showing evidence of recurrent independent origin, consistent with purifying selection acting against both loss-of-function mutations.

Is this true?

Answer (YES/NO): NO